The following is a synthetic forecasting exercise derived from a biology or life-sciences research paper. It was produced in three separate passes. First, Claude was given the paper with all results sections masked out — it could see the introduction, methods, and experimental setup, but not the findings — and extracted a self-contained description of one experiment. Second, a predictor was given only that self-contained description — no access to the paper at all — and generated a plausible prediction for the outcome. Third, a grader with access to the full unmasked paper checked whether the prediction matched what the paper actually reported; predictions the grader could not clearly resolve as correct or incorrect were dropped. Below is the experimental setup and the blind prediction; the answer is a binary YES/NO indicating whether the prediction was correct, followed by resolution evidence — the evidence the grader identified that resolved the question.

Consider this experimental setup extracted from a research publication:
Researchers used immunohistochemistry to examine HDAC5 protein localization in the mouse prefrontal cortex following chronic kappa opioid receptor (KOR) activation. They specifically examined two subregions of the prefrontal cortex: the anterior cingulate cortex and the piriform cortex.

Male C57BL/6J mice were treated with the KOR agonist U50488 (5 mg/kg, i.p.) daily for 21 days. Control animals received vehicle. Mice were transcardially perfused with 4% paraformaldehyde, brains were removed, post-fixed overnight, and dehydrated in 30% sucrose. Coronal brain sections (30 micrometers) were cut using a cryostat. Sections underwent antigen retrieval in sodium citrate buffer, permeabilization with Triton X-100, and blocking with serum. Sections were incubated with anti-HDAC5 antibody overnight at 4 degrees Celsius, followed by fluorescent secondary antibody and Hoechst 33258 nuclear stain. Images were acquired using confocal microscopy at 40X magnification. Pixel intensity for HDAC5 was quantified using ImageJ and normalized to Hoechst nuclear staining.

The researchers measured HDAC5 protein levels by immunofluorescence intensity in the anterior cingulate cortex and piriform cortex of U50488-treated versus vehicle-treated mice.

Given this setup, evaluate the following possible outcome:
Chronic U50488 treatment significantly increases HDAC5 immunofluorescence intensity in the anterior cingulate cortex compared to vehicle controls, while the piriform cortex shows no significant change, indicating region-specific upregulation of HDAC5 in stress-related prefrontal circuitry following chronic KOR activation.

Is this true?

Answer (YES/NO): NO